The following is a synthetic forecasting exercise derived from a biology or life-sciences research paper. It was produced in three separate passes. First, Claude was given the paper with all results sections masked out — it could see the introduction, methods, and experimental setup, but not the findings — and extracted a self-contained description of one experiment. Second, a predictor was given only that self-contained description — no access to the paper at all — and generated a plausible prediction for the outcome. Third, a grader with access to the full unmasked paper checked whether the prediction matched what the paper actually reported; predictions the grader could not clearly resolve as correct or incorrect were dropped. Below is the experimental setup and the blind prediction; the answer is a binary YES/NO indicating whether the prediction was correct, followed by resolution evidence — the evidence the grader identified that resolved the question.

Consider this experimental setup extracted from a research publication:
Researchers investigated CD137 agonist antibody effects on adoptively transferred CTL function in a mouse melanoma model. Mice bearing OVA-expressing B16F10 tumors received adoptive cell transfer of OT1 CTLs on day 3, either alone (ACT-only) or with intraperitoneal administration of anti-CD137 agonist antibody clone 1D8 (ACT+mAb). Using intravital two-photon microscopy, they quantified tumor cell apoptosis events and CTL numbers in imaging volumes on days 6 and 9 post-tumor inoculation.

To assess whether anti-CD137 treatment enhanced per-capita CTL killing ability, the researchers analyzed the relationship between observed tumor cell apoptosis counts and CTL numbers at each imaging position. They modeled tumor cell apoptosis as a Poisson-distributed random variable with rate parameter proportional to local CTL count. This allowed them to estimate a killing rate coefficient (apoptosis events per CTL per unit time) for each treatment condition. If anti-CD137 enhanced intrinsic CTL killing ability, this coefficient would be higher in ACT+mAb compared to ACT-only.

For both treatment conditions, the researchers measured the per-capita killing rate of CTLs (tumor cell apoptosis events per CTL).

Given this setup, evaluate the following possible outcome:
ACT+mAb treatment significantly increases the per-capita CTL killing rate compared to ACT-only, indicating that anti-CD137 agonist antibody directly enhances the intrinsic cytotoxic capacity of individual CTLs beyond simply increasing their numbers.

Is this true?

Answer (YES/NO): NO